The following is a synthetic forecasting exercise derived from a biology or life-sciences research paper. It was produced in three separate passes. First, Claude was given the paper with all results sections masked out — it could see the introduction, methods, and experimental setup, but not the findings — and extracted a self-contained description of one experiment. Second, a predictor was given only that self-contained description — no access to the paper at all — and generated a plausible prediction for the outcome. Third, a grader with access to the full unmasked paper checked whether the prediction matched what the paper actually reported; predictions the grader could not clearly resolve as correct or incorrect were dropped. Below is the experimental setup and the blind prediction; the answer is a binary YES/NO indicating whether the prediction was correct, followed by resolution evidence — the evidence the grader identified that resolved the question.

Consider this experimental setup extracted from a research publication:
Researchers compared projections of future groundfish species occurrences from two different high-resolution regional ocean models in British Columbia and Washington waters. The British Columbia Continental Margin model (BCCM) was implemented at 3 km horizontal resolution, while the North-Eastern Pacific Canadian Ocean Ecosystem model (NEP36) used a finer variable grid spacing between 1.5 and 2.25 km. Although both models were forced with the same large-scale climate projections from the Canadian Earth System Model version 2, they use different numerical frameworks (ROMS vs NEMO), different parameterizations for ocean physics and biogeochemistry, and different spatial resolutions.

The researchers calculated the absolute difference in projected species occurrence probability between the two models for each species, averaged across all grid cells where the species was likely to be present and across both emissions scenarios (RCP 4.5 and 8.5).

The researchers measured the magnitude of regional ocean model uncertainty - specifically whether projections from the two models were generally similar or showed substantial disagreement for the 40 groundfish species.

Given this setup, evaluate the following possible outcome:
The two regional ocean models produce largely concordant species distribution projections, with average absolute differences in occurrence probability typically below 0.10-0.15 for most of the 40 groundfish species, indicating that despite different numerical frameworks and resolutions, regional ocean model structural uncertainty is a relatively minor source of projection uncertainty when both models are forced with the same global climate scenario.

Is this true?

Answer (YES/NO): NO